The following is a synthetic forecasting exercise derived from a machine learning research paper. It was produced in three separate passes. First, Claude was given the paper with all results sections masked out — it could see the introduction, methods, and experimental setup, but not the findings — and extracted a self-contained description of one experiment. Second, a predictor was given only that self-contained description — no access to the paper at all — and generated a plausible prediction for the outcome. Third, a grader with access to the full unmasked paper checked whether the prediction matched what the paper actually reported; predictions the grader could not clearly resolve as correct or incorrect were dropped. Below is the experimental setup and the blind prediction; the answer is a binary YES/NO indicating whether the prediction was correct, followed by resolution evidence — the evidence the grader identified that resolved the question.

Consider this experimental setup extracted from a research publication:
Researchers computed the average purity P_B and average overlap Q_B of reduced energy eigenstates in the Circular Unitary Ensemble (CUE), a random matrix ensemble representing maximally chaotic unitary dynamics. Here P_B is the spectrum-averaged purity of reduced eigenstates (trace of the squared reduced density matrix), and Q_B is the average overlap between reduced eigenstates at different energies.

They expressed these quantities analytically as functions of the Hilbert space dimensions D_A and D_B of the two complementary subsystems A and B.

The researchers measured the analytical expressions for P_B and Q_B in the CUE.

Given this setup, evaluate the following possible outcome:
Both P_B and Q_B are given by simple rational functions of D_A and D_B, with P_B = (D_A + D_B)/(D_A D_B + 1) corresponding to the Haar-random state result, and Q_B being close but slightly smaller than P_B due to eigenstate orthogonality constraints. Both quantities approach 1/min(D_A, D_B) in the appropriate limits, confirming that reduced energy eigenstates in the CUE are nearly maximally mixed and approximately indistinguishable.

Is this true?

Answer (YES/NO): NO